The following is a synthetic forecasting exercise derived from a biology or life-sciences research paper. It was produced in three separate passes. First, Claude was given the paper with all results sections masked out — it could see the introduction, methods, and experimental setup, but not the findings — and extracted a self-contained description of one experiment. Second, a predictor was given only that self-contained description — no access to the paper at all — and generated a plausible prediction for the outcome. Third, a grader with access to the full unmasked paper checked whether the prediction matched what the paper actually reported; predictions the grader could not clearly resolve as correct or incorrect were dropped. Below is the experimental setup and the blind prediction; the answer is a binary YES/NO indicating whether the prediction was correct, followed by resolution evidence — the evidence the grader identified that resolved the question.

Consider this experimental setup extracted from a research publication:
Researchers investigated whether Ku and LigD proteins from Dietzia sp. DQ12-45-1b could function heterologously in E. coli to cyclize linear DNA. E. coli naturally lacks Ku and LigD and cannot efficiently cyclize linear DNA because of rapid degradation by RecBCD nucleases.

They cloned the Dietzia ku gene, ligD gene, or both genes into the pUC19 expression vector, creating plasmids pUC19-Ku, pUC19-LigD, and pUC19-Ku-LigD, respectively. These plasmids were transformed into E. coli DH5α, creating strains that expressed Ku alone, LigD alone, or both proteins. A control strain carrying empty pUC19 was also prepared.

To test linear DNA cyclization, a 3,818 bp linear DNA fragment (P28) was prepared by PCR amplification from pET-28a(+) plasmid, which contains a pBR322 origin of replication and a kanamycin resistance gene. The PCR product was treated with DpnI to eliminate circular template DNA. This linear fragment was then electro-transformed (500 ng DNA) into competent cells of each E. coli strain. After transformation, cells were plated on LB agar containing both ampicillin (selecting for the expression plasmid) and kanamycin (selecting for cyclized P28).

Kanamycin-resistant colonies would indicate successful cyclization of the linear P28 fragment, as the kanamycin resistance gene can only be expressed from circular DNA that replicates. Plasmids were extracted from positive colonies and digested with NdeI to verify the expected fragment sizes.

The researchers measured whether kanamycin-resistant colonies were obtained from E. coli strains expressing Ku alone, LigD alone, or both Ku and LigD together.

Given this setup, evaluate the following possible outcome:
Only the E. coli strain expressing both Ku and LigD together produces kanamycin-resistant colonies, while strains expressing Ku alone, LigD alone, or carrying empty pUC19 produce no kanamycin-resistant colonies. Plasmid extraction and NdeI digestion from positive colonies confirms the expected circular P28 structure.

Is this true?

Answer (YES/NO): YES